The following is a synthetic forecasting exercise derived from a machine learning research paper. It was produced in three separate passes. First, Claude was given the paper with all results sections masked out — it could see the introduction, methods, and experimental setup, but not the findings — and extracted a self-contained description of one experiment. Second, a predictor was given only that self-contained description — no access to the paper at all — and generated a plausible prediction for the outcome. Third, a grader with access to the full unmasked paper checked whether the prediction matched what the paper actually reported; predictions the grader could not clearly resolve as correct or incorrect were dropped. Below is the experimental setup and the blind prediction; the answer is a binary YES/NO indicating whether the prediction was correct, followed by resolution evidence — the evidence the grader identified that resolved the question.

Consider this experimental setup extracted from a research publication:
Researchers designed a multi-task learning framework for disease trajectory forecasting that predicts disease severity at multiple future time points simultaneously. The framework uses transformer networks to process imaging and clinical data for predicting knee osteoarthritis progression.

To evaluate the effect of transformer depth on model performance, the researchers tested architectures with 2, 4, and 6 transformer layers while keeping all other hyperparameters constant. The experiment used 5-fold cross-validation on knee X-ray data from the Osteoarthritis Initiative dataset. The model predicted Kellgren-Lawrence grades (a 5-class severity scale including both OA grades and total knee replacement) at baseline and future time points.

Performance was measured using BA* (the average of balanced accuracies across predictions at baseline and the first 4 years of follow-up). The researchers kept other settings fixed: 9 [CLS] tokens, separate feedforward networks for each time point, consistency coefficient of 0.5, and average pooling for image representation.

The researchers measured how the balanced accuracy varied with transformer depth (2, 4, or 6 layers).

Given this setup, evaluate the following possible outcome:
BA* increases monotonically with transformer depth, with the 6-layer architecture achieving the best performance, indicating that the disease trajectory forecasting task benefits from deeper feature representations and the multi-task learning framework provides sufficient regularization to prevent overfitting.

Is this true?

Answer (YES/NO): NO